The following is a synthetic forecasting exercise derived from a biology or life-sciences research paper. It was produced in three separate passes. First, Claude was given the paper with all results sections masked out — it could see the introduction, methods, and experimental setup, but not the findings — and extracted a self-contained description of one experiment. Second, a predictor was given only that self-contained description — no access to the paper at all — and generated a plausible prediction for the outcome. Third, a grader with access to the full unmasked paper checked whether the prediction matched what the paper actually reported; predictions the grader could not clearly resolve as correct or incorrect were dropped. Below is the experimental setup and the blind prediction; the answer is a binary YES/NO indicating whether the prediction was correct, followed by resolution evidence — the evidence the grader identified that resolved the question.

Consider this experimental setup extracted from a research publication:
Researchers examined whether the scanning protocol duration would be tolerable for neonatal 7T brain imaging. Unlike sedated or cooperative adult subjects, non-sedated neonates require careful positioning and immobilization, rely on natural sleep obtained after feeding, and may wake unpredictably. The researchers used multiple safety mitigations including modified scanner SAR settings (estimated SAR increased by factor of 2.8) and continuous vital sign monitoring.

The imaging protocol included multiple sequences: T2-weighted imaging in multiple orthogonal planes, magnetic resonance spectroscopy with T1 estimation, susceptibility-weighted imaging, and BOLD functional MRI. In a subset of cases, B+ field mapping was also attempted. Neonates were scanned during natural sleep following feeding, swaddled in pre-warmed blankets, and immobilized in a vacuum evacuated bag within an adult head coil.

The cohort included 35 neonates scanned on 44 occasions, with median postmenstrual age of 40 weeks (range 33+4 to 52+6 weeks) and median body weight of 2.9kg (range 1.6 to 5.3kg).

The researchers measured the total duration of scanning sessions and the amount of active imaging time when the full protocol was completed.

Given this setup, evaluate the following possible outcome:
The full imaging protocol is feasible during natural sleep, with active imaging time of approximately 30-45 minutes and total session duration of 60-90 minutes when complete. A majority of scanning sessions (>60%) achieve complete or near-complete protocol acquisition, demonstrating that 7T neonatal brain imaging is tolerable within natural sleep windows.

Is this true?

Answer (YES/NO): NO